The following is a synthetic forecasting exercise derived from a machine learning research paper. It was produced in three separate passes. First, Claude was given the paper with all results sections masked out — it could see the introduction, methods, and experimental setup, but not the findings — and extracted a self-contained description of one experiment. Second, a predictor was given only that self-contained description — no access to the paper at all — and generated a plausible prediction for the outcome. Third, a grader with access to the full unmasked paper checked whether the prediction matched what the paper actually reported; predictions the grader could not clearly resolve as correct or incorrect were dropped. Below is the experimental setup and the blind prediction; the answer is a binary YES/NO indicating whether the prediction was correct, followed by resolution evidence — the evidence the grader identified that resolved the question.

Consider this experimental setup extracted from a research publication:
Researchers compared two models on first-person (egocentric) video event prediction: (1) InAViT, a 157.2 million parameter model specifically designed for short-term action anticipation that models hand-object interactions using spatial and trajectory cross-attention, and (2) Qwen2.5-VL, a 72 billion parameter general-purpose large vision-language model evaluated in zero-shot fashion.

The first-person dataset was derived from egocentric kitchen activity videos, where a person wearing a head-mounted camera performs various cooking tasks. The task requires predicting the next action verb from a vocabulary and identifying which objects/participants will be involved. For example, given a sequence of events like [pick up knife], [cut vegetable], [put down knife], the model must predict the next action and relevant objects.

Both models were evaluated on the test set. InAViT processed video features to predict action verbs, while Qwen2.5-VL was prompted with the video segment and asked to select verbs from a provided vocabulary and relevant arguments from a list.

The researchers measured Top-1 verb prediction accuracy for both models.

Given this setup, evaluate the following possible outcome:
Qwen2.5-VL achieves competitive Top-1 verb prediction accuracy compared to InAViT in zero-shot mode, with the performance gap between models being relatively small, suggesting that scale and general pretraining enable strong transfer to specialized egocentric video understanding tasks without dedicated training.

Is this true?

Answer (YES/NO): NO